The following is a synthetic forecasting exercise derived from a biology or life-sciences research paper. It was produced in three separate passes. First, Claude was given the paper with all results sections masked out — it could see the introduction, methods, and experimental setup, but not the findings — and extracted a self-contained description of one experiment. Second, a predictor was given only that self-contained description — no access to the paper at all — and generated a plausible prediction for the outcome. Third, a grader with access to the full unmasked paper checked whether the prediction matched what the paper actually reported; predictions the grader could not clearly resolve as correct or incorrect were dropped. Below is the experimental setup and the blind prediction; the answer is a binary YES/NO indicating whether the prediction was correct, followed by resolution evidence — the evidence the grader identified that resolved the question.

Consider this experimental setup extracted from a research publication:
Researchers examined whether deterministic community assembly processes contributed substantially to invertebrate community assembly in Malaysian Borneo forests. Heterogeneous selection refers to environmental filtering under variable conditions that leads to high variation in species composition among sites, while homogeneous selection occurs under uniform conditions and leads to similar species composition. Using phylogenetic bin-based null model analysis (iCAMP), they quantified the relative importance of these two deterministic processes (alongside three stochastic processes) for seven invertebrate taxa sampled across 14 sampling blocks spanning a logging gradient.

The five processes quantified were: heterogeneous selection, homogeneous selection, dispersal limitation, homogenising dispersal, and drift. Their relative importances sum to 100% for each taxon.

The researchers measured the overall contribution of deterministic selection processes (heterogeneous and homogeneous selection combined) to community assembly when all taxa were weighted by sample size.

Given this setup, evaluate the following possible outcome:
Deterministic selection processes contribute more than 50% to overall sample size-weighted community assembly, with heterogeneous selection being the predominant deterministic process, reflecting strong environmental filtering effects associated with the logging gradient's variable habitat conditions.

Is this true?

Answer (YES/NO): NO